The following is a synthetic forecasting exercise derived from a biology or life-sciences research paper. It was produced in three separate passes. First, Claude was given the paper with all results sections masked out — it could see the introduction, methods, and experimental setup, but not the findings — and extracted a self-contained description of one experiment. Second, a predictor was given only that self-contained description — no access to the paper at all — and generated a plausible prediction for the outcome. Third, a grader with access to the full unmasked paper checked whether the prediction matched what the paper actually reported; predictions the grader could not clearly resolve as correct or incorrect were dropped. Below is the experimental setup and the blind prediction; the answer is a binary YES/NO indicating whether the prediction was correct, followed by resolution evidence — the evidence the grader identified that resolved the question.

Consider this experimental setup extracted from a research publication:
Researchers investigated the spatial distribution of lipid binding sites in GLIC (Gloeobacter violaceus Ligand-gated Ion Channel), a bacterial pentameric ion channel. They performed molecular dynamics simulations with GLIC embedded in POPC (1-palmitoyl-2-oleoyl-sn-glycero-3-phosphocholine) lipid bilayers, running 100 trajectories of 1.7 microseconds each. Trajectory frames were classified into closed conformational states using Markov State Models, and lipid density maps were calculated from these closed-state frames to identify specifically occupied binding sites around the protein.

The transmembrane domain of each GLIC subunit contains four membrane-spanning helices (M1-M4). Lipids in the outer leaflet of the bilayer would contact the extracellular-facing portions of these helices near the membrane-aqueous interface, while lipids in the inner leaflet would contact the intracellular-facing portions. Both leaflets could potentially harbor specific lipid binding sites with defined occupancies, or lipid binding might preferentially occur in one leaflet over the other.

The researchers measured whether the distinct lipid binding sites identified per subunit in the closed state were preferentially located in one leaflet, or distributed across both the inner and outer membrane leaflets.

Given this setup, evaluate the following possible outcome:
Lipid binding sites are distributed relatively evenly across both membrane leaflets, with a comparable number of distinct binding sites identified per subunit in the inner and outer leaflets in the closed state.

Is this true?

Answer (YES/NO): YES